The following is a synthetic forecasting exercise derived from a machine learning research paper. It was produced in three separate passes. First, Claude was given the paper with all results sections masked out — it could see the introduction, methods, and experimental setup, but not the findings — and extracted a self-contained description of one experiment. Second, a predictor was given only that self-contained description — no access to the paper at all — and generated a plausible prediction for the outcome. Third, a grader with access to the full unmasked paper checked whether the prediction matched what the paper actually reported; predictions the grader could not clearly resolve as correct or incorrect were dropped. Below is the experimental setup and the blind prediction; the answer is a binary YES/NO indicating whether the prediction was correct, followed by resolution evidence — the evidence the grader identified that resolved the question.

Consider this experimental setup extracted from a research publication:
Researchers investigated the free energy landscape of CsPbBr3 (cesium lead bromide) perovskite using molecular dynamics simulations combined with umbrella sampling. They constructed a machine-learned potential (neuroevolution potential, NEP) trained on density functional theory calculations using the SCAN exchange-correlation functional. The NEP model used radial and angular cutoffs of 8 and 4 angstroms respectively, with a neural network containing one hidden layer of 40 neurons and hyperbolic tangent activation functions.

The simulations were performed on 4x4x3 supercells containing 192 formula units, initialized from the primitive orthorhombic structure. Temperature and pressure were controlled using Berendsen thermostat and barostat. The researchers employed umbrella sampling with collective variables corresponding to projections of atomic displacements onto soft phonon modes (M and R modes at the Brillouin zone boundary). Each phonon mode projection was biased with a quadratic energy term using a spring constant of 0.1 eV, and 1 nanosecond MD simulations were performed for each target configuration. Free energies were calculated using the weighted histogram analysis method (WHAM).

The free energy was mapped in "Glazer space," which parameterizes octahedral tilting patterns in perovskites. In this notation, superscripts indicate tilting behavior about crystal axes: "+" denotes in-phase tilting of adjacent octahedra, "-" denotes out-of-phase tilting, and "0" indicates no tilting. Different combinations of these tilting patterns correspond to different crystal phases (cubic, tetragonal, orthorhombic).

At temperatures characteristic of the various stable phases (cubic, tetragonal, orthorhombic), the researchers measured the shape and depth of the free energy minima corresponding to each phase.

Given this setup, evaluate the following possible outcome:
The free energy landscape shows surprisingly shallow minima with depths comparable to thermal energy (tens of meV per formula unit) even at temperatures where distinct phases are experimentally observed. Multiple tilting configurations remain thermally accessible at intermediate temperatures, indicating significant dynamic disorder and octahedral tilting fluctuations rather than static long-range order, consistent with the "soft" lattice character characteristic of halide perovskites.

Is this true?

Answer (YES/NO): YES